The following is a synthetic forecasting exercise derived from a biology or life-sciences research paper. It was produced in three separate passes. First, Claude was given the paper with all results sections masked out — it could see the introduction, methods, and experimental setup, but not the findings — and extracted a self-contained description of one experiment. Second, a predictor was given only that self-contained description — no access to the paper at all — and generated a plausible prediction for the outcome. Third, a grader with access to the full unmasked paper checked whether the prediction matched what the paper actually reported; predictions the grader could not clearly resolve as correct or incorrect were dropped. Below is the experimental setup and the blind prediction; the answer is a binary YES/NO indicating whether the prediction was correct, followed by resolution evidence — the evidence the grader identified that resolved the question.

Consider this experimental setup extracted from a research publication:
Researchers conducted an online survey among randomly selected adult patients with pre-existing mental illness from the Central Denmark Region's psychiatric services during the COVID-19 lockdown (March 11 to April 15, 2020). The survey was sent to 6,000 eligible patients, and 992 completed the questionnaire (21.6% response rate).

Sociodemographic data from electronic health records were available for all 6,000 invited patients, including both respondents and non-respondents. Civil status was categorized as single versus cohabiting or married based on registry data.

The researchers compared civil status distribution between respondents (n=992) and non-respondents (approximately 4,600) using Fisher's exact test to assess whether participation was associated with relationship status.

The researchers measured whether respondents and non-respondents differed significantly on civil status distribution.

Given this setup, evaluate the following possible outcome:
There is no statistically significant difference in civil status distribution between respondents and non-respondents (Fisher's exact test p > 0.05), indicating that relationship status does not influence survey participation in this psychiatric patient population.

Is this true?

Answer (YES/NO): NO